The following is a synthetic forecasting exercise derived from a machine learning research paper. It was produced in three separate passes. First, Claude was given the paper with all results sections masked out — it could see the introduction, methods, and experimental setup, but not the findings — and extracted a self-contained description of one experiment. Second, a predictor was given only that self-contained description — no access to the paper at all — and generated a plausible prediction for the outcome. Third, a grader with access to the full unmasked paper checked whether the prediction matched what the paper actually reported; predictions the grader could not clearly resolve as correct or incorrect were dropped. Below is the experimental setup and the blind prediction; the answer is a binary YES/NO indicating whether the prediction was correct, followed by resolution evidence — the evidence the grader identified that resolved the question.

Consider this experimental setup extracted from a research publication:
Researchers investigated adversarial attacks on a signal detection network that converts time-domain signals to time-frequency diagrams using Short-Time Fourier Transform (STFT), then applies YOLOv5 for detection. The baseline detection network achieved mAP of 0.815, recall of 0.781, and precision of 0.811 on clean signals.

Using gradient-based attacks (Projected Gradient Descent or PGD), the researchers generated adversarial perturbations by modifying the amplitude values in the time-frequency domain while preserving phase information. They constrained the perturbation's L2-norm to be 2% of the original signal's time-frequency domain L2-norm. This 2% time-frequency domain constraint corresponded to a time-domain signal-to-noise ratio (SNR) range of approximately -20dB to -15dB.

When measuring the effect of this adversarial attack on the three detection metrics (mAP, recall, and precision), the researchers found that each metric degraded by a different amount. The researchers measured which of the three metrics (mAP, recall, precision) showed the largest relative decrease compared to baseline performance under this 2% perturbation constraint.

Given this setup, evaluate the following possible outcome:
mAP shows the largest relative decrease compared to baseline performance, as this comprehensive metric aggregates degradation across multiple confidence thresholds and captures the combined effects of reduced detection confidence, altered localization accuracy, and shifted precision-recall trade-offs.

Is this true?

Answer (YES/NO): NO